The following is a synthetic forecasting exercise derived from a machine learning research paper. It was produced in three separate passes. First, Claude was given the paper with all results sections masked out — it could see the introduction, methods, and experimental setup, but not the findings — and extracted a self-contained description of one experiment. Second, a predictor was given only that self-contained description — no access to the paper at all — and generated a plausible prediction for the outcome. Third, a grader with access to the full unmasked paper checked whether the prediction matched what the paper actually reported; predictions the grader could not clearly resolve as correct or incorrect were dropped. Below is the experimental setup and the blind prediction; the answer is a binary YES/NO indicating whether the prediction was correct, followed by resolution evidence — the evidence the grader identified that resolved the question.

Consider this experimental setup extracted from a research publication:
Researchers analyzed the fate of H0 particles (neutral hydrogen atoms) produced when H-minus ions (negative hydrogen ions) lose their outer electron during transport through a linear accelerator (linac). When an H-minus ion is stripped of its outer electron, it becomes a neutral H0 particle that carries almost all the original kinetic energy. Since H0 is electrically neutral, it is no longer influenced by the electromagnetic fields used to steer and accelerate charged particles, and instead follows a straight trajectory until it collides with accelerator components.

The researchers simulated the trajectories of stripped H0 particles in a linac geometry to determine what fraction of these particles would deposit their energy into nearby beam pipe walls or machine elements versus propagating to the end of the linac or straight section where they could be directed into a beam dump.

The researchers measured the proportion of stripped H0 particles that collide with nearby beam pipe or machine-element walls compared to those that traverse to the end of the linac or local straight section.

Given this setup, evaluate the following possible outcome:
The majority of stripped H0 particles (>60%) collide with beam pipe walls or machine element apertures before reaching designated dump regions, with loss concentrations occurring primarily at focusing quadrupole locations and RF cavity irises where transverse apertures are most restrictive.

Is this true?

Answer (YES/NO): NO